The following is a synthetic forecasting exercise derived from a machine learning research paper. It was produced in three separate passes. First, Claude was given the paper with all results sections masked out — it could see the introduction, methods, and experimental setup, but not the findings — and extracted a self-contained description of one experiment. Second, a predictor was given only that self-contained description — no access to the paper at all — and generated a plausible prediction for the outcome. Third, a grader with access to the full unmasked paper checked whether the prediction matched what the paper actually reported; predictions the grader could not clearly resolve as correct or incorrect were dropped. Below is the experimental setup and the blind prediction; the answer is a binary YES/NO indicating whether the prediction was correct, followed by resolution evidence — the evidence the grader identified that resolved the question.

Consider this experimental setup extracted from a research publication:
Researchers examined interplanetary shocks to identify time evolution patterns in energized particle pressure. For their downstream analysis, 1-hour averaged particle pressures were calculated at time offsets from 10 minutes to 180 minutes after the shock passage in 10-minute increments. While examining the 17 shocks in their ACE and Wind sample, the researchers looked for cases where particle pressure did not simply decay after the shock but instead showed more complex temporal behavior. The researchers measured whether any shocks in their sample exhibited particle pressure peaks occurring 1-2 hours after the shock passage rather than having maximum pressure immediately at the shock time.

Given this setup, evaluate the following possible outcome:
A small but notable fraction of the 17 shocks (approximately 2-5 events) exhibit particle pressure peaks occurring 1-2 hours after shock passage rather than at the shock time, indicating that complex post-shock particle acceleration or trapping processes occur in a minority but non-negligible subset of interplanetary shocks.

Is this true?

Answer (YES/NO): YES